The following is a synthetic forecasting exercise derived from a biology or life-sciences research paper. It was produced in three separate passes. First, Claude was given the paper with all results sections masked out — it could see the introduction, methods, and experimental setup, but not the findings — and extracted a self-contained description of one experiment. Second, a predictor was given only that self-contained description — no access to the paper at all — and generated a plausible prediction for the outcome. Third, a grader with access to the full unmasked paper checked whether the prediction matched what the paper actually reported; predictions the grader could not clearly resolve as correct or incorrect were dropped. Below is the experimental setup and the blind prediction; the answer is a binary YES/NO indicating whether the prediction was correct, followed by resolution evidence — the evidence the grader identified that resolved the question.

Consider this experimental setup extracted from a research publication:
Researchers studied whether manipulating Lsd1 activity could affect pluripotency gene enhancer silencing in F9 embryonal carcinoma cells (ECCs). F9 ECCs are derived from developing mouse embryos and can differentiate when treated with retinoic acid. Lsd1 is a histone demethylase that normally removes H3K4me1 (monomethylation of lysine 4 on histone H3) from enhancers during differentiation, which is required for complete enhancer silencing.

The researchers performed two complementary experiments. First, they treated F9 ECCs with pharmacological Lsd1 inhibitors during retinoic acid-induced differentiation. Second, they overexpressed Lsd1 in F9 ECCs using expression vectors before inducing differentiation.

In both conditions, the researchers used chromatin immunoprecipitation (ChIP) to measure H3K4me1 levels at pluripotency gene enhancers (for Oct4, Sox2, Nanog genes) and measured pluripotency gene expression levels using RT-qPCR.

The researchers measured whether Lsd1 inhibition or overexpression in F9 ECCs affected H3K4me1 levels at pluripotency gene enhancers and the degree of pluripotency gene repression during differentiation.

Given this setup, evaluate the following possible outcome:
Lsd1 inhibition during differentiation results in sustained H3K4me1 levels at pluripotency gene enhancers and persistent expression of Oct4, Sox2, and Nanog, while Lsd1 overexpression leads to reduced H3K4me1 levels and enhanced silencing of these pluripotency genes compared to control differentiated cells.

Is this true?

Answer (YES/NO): NO